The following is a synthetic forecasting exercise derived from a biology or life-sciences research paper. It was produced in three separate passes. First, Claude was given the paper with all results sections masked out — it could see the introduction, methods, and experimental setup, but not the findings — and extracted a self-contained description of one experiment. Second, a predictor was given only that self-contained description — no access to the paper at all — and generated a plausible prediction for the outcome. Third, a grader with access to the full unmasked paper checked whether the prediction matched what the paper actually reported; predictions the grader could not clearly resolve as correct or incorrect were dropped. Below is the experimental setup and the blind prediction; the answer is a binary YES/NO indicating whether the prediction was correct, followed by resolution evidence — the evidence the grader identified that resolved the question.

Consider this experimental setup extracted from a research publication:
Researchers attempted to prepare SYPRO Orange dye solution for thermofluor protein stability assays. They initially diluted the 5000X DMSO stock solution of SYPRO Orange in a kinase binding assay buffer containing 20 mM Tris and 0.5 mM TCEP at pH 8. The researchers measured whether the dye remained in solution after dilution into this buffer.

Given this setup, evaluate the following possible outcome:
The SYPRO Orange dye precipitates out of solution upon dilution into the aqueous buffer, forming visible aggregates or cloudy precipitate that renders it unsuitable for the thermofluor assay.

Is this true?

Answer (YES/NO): YES